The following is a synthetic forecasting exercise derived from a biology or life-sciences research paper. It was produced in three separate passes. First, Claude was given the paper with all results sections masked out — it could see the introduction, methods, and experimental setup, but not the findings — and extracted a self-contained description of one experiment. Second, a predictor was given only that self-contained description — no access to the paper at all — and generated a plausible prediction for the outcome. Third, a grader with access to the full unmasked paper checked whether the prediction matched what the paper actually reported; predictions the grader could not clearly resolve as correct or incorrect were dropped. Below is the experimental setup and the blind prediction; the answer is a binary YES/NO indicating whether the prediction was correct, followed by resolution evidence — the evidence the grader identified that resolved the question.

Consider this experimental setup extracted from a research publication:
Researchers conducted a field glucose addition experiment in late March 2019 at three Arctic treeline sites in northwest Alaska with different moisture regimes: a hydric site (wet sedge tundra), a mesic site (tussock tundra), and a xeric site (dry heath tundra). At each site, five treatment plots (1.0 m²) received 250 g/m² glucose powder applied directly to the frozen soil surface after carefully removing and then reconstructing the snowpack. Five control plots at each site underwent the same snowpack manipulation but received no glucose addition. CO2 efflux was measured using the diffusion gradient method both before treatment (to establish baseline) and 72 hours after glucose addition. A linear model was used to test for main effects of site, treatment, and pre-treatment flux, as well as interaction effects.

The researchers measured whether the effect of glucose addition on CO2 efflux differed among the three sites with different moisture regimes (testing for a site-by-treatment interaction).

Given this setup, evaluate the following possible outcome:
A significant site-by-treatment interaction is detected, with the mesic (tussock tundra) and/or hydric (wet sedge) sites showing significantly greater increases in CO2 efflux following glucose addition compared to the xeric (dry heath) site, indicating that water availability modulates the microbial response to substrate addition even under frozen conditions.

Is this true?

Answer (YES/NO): NO